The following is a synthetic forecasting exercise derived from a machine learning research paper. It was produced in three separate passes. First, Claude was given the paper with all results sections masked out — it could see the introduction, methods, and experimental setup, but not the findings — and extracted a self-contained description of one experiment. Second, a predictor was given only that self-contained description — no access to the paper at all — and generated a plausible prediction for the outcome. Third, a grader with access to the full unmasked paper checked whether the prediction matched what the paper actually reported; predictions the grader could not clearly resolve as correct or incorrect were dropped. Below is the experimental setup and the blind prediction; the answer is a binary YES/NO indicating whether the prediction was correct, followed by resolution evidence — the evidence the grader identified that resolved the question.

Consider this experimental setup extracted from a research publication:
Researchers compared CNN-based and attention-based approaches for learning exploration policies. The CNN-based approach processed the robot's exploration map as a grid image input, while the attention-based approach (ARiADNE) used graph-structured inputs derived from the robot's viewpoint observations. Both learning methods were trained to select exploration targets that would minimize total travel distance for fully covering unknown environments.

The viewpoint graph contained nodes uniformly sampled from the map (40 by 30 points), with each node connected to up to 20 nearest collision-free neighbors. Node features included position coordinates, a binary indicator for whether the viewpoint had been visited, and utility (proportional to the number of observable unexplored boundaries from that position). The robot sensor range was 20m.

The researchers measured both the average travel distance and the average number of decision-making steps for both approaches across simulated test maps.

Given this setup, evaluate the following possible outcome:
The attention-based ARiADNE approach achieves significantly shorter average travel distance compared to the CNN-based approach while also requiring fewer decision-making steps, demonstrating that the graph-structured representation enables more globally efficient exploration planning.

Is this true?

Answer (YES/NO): YES